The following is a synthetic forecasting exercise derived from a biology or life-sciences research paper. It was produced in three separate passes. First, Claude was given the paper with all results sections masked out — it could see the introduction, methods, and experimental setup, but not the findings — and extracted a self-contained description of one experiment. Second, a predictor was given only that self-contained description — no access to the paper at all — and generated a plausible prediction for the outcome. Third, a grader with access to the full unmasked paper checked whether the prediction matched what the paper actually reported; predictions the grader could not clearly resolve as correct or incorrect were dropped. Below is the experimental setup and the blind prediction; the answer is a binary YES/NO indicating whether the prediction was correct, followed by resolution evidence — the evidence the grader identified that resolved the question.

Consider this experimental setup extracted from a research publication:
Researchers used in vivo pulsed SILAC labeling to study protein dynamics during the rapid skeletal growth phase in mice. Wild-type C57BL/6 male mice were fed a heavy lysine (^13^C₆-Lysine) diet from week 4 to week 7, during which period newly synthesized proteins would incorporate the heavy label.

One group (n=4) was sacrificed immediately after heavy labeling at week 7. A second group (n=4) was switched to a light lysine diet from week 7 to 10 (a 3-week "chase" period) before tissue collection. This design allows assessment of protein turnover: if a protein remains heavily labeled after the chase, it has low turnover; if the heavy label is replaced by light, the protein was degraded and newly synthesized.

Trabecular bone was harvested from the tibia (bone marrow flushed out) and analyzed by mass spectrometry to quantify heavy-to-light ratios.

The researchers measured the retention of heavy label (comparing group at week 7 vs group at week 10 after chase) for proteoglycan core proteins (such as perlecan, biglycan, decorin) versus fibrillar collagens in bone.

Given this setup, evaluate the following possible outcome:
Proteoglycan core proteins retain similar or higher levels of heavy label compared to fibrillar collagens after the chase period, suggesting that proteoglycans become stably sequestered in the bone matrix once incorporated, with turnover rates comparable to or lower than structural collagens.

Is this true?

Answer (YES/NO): NO